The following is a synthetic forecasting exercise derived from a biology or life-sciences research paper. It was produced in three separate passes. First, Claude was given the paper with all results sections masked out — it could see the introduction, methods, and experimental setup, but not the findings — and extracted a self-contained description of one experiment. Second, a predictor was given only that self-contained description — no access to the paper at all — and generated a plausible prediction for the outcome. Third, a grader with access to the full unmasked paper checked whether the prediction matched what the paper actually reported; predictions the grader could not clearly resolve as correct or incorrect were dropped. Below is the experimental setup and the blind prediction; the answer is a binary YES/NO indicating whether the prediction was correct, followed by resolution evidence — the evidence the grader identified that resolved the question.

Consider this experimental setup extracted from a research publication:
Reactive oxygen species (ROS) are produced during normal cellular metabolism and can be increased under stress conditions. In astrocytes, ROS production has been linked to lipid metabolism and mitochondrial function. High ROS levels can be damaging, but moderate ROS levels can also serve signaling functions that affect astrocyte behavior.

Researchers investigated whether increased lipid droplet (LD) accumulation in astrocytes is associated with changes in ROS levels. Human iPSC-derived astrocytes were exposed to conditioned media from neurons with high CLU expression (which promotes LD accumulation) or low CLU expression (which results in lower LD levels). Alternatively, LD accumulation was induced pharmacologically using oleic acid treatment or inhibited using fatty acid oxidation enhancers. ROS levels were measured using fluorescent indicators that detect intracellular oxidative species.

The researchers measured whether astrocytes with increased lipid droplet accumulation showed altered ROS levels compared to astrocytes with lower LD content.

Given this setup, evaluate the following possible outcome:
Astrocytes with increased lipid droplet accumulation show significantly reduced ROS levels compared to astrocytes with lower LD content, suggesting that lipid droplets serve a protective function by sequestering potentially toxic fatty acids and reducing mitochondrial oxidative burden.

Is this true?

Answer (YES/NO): NO